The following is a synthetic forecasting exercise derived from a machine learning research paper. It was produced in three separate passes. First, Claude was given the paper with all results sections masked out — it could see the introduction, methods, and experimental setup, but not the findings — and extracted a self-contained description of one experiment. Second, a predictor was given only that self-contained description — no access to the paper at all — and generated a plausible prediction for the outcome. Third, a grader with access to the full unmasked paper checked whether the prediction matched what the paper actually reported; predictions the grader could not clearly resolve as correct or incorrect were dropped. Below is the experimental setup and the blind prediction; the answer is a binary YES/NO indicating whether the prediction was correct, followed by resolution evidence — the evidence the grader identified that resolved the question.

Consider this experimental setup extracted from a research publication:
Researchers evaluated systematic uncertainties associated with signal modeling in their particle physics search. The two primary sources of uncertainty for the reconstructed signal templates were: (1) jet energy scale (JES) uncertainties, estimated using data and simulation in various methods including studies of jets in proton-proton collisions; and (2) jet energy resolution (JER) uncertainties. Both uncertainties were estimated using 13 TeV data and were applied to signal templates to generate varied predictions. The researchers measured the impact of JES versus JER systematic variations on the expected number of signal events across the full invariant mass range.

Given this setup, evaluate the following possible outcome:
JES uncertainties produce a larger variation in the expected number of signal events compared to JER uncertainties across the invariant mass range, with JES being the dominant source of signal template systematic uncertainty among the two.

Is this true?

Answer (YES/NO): NO